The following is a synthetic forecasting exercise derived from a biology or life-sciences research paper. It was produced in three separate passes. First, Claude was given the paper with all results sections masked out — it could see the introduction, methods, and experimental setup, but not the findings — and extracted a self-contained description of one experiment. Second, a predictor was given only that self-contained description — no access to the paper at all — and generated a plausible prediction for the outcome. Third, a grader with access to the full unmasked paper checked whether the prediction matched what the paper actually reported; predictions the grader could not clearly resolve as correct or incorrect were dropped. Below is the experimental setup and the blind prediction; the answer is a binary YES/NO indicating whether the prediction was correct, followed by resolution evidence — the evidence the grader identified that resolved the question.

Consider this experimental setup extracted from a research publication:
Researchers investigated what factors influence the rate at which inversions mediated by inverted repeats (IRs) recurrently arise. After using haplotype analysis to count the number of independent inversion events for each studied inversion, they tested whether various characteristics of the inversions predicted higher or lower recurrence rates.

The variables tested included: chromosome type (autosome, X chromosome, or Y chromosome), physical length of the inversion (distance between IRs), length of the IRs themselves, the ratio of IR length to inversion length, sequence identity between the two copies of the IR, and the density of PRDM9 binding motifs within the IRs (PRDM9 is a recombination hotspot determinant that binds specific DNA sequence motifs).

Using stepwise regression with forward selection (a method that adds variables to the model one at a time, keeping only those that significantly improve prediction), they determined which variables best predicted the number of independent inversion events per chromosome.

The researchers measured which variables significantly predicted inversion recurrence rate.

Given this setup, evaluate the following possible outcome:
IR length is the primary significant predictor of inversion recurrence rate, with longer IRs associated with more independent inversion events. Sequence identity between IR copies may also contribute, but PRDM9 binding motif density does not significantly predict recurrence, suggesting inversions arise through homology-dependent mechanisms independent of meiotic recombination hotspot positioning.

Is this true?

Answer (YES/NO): NO